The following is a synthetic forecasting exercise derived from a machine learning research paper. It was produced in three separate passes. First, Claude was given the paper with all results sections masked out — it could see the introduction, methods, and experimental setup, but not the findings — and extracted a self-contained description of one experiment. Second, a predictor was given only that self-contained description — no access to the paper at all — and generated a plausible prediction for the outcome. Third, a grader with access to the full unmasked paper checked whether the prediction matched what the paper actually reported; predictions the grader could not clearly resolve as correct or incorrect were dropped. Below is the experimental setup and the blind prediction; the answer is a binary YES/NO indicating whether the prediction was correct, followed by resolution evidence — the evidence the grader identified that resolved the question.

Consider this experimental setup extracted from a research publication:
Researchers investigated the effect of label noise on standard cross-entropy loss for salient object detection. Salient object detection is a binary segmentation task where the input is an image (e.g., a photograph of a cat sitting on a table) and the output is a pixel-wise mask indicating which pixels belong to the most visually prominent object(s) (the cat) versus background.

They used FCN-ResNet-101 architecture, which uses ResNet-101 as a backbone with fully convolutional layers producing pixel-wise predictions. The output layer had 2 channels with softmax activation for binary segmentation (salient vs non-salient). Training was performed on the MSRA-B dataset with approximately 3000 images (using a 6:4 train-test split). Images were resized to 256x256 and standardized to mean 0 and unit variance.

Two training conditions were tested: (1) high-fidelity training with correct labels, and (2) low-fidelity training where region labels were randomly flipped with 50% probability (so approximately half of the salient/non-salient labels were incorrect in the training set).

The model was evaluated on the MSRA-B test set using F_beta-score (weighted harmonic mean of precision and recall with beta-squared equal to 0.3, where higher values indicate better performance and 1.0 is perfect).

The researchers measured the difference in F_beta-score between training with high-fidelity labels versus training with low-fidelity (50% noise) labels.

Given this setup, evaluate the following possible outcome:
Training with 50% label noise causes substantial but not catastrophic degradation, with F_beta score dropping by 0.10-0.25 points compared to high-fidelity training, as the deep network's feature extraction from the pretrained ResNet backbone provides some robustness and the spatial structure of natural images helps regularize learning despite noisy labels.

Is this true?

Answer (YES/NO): NO